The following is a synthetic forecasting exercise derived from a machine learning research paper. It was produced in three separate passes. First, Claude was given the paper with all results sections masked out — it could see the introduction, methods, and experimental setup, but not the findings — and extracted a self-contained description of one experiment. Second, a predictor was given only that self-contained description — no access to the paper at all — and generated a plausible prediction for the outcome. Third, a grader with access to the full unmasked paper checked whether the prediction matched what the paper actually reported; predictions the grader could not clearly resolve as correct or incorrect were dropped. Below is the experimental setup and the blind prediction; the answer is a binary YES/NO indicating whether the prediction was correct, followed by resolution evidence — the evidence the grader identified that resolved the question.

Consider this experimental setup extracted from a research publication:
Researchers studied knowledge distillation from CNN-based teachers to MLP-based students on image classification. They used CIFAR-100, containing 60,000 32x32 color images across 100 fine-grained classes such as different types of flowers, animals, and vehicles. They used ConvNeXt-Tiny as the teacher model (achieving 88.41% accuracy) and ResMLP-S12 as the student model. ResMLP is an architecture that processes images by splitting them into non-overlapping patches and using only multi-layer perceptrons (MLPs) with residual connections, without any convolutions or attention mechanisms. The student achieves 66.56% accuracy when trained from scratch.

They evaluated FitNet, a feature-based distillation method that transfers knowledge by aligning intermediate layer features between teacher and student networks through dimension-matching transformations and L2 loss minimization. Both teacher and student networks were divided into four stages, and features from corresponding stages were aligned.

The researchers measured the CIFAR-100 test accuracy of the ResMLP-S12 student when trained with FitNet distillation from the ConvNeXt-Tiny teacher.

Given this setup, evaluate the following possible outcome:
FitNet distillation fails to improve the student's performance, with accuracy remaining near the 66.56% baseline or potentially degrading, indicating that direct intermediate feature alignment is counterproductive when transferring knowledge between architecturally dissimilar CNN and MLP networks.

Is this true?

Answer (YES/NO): YES